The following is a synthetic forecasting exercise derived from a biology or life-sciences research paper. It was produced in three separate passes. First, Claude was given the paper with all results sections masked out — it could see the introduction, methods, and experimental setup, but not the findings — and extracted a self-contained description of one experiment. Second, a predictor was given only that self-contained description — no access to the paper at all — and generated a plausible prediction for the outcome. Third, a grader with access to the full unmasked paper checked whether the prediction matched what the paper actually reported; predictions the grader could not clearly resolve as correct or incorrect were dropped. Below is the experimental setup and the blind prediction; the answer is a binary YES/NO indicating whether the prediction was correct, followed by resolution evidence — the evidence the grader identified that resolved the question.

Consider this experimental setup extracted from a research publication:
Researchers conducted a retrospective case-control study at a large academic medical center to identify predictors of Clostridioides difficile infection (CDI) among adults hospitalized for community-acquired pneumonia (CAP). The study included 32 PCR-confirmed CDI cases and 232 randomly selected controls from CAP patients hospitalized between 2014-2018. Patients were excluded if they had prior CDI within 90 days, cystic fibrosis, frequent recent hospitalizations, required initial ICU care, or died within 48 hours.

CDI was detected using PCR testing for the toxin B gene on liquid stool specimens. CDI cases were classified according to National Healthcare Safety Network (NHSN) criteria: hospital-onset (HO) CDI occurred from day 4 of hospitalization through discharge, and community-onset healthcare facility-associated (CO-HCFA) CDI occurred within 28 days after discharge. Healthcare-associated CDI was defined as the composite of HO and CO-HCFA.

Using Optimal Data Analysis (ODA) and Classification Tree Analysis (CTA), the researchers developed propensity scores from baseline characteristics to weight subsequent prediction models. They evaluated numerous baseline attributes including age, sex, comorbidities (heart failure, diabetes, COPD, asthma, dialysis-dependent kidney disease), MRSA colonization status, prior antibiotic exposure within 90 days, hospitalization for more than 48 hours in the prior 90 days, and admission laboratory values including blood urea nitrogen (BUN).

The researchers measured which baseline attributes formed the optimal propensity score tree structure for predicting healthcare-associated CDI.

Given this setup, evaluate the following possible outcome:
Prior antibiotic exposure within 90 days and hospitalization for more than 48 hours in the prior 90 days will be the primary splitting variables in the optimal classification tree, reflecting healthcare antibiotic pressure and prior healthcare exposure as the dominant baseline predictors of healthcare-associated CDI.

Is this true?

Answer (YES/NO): NO